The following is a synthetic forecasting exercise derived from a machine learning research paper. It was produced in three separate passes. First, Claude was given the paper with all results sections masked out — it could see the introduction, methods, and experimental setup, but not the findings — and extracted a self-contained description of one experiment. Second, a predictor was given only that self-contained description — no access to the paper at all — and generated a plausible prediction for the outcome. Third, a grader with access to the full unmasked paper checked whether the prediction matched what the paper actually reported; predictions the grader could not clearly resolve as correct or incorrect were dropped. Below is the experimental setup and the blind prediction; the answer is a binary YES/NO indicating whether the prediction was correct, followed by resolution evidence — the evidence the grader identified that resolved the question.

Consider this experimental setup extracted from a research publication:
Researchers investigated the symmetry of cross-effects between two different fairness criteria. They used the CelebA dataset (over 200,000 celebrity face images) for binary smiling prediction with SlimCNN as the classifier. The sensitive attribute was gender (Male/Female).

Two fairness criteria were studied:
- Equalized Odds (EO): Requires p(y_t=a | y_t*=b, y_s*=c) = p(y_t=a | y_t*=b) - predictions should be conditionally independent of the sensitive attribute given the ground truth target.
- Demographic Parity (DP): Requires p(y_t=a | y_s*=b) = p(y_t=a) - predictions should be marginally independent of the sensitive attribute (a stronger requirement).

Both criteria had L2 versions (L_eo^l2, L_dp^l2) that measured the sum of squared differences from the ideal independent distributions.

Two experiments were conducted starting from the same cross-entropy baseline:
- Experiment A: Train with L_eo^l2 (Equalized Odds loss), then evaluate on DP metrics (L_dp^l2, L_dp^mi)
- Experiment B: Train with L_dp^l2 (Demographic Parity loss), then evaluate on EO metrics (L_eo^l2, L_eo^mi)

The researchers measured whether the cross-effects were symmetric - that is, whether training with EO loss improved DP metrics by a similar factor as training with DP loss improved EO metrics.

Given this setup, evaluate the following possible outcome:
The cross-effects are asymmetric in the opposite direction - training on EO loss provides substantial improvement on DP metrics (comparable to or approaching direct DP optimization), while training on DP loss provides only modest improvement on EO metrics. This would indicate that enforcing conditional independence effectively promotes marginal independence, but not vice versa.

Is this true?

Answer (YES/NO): YES